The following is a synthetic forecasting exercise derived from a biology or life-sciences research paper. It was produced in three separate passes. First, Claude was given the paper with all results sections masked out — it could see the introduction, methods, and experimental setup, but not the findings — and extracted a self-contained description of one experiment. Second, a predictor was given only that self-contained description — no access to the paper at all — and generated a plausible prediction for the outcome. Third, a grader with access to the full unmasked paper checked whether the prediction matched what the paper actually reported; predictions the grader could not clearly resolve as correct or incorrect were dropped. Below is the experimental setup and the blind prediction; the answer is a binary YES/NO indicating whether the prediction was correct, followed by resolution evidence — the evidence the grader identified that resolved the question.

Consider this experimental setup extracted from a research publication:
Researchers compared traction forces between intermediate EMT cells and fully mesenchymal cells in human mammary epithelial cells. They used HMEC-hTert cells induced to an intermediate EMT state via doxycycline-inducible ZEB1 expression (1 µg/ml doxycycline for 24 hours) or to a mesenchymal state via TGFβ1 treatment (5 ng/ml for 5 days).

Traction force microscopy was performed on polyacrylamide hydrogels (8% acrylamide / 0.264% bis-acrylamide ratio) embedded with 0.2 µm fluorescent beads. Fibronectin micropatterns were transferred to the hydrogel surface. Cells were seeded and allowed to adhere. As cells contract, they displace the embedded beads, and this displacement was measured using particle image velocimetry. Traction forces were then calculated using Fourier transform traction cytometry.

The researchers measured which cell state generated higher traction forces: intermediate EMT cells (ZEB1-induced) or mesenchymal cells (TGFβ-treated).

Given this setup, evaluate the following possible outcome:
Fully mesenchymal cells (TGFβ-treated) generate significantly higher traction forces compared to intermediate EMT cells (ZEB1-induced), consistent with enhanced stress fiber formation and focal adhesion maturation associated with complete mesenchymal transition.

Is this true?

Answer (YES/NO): YES